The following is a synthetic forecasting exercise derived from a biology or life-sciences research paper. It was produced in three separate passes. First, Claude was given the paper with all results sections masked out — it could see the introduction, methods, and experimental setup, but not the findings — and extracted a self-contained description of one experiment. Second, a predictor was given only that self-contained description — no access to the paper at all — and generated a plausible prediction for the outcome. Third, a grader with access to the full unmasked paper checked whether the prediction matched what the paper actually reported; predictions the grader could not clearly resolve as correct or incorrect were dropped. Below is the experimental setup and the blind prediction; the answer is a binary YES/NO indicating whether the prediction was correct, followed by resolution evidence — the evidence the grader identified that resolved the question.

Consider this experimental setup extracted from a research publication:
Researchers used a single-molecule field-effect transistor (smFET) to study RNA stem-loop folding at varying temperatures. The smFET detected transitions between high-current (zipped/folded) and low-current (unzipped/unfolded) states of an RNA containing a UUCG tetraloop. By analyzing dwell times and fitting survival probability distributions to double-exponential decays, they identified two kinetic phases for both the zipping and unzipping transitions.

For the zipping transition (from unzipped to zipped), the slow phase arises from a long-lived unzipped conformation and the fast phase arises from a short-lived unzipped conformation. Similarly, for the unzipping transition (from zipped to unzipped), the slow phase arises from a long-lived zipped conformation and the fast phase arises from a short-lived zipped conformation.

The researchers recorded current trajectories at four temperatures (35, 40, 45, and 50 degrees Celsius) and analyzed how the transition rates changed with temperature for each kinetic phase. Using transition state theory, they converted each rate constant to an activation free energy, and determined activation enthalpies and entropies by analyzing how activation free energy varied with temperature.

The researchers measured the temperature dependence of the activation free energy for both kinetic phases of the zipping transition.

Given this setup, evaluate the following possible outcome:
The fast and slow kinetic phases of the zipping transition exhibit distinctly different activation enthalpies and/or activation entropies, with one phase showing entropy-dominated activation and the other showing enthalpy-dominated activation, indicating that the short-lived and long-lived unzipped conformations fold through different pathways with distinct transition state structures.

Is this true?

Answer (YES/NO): NO